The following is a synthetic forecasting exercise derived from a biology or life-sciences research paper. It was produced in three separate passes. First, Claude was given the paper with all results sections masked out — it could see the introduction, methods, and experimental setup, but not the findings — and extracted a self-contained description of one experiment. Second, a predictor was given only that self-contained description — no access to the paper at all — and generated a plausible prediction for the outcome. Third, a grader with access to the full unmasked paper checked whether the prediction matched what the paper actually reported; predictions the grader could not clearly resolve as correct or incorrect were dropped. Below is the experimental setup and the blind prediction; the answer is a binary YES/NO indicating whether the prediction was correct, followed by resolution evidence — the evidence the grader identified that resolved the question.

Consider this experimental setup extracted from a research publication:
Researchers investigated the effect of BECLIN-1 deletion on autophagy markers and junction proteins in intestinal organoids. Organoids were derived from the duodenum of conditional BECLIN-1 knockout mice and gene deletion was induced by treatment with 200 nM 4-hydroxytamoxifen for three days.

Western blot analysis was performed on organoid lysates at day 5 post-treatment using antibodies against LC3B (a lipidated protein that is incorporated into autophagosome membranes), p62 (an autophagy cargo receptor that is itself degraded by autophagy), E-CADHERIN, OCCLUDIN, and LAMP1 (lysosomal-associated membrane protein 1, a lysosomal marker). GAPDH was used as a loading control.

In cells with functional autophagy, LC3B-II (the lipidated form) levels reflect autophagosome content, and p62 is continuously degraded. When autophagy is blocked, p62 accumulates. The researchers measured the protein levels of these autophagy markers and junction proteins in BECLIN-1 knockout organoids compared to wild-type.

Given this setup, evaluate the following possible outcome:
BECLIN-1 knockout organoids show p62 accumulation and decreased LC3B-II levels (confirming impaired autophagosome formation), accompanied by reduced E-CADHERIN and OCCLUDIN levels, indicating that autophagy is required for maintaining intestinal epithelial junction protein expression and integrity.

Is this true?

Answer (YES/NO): NO